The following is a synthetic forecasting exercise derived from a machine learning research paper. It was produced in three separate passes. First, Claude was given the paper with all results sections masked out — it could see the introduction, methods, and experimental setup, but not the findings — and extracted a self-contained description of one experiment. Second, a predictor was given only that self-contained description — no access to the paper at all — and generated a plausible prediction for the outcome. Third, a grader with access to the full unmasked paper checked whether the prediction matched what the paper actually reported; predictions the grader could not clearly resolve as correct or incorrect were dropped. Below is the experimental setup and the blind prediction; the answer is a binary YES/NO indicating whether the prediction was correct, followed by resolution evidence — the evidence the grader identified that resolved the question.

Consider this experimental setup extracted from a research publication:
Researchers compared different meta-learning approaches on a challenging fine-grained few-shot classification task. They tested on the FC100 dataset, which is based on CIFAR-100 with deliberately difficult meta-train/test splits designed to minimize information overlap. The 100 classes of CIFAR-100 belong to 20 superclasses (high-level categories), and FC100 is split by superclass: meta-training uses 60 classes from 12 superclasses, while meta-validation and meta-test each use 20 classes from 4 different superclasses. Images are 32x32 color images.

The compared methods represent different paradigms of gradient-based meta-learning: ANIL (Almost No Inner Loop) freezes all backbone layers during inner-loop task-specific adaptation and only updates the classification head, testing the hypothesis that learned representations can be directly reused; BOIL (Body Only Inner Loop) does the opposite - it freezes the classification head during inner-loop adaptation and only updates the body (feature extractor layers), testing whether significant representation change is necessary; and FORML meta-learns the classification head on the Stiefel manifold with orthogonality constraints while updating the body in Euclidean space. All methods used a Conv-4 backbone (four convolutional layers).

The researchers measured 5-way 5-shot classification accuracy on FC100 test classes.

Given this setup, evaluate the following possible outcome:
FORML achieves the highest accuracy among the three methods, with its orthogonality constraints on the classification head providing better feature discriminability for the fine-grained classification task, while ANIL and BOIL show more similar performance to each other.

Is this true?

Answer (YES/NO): NO